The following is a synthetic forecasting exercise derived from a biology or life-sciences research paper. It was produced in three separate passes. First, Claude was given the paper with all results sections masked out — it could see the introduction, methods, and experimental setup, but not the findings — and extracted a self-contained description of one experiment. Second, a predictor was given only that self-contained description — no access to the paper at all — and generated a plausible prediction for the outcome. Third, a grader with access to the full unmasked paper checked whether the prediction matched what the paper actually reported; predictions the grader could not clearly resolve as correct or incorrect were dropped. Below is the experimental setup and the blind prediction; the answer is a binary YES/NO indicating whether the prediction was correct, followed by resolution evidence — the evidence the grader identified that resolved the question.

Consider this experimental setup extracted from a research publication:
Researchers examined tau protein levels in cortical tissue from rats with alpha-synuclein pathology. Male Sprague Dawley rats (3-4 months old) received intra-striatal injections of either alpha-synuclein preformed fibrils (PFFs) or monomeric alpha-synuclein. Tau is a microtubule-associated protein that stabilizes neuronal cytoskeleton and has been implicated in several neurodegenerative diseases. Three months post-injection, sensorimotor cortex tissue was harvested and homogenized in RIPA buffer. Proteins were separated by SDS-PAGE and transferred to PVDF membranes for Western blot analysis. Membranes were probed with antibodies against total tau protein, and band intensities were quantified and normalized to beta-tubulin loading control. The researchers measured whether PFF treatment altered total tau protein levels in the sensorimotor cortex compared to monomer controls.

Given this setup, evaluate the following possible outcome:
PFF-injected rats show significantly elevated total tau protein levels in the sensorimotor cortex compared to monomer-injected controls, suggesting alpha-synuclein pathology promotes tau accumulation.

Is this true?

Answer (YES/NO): NO